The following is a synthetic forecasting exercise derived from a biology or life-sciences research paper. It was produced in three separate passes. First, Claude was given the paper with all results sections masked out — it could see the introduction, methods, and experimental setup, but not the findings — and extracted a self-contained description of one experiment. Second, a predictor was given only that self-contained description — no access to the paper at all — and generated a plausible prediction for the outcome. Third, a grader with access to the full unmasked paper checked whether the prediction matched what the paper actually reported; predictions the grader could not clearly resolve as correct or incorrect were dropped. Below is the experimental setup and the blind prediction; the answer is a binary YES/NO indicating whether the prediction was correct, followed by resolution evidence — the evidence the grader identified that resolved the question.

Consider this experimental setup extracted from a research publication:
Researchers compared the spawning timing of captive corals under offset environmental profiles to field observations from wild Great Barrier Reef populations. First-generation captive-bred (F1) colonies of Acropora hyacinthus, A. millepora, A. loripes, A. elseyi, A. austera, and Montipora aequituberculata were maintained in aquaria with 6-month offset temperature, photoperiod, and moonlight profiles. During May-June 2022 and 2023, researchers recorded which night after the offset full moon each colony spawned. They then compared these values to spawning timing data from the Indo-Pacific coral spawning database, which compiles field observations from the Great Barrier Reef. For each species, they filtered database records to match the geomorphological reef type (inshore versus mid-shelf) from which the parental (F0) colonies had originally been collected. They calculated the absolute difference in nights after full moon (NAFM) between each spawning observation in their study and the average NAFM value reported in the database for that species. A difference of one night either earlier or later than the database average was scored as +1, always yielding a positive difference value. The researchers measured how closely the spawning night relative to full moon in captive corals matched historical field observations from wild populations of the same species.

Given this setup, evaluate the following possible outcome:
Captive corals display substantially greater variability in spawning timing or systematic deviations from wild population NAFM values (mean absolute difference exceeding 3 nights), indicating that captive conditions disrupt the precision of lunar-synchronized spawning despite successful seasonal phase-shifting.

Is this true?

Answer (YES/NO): NO